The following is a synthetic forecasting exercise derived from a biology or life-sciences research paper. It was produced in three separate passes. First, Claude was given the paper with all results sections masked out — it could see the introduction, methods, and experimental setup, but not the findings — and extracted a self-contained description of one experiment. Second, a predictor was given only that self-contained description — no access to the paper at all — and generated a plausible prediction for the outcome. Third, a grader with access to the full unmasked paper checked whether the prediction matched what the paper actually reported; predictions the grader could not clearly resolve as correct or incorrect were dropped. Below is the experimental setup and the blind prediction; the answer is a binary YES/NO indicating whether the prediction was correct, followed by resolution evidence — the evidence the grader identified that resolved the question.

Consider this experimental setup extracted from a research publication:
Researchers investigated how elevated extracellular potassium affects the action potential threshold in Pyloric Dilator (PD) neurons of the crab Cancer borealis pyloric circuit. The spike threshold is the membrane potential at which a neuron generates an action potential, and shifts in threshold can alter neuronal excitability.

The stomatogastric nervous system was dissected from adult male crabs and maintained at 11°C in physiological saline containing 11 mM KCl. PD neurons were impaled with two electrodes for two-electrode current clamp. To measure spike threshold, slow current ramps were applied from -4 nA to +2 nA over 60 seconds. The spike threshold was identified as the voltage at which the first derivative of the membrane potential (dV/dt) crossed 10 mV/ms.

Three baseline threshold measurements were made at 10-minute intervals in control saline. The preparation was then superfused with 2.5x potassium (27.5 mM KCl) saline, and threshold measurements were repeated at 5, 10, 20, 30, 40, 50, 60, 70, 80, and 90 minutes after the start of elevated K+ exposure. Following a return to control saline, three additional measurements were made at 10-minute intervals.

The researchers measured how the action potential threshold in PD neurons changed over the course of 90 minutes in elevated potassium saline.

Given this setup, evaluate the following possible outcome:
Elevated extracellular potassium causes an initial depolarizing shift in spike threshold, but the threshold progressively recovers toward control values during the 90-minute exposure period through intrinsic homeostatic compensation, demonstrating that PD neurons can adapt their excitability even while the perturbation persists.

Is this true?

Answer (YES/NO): NO